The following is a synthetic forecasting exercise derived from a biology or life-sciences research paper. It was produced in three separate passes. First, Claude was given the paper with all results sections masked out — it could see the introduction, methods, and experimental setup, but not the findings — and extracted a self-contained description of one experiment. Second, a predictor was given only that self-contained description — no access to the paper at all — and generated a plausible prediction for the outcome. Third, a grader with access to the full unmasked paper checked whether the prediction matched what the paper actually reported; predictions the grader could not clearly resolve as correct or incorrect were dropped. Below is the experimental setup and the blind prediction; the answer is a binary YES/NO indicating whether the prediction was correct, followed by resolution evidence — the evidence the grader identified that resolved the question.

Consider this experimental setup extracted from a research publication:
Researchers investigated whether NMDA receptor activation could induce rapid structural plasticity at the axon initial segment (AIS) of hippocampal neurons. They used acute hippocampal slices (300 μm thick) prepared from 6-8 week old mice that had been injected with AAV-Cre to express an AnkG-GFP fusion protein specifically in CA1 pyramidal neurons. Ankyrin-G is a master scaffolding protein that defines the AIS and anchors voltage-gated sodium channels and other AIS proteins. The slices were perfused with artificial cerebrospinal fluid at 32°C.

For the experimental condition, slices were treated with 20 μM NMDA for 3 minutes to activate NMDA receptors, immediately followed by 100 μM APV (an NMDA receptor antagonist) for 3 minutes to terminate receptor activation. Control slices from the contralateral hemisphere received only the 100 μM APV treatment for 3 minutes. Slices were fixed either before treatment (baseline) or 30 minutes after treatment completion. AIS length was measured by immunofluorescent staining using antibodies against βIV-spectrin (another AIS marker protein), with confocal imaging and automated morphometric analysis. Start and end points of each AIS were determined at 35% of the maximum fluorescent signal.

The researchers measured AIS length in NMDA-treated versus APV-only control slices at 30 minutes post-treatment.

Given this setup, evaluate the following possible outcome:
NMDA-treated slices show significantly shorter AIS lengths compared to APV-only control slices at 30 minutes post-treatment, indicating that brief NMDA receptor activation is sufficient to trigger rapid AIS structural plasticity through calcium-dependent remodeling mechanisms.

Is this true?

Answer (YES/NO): YES